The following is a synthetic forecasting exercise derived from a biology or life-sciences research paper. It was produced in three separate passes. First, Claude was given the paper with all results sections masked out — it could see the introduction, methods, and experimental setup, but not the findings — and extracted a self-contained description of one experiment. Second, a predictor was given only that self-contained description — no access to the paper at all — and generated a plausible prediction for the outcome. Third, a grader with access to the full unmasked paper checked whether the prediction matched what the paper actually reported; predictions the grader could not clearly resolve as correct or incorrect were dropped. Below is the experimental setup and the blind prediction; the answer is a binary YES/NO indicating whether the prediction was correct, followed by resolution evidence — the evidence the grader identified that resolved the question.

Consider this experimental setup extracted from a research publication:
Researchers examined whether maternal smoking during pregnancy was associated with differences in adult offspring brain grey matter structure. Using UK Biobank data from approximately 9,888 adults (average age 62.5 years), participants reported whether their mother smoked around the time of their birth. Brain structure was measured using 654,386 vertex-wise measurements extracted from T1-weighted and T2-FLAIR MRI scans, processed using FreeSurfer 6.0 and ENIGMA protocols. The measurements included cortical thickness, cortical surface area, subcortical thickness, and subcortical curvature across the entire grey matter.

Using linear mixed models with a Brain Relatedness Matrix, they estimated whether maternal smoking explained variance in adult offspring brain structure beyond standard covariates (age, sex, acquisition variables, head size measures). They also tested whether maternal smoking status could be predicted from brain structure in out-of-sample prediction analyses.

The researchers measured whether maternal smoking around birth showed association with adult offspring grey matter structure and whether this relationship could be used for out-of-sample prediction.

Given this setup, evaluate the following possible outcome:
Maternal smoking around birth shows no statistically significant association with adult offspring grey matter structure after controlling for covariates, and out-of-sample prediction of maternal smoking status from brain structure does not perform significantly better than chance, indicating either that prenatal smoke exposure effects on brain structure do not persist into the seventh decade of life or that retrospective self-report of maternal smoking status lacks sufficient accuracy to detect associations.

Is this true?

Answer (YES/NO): NO